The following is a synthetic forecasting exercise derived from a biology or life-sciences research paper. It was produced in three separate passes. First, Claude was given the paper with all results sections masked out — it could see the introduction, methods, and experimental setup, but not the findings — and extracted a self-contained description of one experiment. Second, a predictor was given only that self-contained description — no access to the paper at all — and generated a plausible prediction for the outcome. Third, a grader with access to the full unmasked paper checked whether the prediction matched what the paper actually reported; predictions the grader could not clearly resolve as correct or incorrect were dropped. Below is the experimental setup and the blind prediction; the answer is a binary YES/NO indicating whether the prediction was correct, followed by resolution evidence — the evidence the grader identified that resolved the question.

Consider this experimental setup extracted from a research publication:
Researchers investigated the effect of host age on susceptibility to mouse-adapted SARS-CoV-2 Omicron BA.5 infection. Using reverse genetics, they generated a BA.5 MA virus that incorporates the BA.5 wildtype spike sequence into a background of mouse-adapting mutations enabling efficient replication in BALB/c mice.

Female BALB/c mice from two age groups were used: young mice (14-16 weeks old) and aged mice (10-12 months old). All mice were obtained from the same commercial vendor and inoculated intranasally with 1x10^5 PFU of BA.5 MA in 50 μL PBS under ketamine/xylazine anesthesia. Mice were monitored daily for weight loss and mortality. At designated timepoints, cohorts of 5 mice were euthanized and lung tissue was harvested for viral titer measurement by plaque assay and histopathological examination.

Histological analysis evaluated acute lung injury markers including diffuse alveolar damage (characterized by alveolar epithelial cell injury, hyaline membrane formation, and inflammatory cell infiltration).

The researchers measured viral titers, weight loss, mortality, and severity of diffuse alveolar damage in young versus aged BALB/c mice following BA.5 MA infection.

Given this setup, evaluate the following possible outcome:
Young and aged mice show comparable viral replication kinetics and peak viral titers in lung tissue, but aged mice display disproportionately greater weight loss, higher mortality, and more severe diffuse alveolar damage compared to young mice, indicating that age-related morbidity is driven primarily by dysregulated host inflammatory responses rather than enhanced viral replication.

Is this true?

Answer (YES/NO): NO